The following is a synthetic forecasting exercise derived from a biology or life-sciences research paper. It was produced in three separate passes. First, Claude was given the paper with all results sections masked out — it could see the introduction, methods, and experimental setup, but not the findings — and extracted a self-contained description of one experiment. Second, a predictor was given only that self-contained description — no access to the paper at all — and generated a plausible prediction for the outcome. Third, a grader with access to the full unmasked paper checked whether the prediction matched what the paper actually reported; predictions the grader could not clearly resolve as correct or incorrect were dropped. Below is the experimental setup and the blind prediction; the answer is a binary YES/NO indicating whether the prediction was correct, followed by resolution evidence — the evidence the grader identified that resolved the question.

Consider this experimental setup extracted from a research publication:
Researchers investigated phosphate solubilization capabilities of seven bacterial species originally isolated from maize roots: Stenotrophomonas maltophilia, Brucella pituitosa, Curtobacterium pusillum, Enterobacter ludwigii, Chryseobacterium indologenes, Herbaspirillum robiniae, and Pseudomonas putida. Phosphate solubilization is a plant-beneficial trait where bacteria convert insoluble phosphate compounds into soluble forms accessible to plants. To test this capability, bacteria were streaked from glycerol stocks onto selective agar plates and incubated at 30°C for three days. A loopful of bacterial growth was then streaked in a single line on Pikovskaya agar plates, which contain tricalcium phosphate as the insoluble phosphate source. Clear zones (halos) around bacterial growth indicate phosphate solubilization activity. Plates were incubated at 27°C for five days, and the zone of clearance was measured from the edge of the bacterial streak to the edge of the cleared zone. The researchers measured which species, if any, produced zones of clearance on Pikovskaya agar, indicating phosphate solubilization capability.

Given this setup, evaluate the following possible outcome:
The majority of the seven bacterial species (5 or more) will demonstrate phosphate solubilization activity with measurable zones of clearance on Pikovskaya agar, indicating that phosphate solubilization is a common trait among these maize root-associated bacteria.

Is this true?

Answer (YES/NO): YES